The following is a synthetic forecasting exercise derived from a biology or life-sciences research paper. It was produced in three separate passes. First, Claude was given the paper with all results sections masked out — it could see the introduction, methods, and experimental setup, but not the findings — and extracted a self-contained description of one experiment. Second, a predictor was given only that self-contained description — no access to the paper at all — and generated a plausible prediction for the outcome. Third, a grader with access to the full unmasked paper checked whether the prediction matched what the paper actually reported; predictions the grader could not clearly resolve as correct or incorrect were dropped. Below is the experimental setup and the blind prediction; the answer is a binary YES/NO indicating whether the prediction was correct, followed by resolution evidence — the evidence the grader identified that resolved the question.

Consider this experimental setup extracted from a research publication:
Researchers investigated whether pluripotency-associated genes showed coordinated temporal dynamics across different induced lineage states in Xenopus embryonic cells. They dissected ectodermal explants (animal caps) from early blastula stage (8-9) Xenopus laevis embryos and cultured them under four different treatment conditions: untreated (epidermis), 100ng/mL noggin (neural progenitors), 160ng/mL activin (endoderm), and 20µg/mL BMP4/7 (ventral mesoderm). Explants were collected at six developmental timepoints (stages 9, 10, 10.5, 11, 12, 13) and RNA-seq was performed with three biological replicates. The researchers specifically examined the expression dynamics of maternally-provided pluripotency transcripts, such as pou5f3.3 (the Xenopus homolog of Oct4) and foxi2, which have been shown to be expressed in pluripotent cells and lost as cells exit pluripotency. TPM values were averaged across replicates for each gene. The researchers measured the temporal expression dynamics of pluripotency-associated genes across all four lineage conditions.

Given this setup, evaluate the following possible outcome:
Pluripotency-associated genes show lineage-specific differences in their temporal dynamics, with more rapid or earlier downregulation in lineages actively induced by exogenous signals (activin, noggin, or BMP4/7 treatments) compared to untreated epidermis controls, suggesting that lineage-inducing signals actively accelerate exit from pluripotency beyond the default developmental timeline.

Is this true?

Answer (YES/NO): NO